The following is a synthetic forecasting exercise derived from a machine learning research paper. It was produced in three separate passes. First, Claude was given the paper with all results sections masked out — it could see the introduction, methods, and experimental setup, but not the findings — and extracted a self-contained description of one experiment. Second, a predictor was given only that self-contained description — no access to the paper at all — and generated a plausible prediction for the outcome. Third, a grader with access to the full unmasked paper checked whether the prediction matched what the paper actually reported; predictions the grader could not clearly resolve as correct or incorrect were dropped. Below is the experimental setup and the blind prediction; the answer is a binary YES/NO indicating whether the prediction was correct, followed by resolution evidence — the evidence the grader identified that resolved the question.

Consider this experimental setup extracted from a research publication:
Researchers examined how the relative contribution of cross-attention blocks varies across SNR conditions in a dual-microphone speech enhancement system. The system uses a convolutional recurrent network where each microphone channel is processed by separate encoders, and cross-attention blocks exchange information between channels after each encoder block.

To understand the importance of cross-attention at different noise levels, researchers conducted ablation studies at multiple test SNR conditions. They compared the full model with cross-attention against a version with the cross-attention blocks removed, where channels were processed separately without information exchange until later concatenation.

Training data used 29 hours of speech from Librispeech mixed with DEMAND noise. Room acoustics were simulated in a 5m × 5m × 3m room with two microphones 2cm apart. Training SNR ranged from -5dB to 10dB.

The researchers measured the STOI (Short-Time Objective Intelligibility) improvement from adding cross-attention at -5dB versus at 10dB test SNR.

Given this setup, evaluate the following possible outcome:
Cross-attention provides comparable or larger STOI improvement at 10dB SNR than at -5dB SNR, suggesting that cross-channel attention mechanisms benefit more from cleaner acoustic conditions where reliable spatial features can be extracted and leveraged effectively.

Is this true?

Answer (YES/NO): NO